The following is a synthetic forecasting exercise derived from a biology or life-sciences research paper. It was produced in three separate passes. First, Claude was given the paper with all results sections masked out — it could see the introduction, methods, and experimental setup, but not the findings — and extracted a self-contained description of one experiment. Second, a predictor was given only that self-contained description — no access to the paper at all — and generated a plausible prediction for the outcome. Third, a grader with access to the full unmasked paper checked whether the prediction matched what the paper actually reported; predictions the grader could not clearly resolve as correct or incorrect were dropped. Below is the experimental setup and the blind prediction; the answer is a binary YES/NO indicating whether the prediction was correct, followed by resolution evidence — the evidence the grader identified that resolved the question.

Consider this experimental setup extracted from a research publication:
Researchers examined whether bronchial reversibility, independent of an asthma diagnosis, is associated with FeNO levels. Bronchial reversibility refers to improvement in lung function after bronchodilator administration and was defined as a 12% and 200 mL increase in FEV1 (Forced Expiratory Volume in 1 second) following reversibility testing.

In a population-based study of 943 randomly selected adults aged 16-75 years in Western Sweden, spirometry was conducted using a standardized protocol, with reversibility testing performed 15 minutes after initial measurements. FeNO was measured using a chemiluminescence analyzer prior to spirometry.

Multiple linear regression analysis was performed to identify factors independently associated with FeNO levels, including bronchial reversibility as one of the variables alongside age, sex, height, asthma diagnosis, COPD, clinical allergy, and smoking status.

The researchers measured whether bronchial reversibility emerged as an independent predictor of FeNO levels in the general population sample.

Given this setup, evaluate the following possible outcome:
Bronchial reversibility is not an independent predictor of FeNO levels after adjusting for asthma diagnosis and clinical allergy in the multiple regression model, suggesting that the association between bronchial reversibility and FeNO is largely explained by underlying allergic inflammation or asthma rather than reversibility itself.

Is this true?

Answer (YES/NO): NO